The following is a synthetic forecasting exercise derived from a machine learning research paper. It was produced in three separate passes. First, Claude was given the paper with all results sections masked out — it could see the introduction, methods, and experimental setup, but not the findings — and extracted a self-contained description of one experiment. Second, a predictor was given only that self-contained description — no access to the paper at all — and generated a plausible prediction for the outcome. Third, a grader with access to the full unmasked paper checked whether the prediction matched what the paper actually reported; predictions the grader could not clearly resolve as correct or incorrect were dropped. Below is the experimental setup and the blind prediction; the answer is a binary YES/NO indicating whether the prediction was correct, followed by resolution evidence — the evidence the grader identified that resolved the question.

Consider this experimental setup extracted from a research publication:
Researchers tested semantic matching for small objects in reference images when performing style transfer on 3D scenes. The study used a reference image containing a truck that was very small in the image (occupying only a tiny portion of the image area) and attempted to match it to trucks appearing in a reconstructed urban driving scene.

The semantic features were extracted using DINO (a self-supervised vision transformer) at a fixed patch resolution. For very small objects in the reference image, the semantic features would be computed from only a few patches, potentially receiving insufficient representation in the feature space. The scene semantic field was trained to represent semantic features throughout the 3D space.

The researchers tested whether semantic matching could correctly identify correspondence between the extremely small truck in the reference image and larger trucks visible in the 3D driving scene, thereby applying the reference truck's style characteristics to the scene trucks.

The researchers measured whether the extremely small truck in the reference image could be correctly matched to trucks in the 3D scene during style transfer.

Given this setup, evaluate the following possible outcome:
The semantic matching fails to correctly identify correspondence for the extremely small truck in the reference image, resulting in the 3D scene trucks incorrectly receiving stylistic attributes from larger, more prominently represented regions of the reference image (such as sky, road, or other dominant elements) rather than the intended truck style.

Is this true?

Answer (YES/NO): NO